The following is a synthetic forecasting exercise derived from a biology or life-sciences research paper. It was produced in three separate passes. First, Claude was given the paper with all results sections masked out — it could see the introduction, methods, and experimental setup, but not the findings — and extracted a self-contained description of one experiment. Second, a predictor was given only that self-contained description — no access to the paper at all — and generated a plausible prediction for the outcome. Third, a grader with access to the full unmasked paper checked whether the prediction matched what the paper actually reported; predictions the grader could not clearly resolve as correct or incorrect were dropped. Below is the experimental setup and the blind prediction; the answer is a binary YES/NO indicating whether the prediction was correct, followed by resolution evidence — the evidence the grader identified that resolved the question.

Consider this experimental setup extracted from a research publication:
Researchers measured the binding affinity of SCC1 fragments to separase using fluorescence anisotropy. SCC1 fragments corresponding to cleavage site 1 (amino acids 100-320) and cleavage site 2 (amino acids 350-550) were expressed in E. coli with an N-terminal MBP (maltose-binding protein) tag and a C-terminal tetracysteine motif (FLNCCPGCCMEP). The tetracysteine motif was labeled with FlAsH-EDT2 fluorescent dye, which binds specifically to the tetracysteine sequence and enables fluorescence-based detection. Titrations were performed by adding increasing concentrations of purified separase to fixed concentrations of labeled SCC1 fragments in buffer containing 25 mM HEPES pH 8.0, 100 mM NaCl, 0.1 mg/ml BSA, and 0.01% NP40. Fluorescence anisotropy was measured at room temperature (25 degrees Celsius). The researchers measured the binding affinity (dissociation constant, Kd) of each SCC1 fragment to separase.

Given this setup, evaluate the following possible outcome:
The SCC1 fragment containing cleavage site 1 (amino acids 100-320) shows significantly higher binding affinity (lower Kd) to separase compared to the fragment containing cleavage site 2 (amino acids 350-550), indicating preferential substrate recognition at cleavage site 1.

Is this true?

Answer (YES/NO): YES